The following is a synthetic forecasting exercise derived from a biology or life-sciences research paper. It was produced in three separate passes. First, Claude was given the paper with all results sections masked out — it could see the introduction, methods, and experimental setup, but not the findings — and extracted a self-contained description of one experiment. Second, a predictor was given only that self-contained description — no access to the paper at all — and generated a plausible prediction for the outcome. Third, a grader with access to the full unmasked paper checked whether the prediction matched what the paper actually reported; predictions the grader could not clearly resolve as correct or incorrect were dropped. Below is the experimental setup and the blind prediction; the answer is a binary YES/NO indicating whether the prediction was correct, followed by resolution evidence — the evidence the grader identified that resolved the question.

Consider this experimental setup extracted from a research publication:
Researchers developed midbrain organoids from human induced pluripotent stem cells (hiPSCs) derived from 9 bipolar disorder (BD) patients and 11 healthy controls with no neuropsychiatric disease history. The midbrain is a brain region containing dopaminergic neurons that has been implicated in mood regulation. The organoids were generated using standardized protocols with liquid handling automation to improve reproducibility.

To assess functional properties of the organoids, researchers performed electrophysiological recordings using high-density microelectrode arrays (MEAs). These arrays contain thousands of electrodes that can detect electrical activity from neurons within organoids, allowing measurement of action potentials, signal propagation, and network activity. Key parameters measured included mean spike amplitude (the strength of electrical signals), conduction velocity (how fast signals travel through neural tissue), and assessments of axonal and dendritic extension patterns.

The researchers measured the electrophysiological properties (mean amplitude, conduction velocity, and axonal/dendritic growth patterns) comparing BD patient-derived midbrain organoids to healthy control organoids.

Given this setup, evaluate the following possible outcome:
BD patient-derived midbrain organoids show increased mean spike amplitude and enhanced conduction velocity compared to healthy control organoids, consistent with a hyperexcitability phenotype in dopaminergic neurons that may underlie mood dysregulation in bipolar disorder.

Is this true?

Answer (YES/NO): YES